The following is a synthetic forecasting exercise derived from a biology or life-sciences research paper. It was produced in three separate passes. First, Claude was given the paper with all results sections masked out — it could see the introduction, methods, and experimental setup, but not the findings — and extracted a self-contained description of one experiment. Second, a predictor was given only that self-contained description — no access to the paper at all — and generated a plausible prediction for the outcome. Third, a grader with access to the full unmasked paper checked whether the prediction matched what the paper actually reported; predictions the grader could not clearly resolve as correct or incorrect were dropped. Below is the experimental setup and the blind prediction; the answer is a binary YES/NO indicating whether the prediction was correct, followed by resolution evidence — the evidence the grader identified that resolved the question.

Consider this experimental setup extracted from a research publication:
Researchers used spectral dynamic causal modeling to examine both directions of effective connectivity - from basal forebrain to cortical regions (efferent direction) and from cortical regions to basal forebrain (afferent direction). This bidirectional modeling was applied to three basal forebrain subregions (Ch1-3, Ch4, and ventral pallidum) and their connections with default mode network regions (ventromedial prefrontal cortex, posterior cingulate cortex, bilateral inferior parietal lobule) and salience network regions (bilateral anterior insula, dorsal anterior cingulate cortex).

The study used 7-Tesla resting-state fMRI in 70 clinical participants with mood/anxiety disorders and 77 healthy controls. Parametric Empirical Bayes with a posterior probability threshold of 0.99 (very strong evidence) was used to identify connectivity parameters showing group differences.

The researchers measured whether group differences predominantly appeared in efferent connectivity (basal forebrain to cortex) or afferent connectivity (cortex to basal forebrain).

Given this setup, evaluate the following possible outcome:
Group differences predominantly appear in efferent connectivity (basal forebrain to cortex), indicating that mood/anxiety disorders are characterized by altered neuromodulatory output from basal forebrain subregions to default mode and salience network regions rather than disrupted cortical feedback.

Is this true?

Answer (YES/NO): YES